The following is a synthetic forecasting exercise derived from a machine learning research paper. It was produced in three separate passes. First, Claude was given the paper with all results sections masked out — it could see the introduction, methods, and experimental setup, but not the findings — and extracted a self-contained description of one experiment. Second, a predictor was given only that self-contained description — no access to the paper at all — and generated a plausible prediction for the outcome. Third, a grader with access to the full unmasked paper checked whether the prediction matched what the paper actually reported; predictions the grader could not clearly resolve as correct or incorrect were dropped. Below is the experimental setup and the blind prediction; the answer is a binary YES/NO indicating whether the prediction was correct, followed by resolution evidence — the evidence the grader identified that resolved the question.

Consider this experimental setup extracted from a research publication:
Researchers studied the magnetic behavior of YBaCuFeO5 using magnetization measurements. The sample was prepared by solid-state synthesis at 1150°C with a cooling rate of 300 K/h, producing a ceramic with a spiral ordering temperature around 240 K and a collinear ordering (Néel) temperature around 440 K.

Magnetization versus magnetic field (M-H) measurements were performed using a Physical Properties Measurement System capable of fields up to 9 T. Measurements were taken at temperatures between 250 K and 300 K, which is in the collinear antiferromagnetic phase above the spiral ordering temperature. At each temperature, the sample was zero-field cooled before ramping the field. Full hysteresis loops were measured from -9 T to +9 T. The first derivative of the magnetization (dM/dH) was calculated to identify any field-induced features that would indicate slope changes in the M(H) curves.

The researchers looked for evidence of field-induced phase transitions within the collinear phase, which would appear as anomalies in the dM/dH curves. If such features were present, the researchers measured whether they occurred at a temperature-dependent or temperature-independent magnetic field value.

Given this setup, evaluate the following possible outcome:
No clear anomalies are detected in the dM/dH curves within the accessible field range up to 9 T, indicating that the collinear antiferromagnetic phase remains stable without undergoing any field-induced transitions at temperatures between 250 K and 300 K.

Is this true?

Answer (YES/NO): NO